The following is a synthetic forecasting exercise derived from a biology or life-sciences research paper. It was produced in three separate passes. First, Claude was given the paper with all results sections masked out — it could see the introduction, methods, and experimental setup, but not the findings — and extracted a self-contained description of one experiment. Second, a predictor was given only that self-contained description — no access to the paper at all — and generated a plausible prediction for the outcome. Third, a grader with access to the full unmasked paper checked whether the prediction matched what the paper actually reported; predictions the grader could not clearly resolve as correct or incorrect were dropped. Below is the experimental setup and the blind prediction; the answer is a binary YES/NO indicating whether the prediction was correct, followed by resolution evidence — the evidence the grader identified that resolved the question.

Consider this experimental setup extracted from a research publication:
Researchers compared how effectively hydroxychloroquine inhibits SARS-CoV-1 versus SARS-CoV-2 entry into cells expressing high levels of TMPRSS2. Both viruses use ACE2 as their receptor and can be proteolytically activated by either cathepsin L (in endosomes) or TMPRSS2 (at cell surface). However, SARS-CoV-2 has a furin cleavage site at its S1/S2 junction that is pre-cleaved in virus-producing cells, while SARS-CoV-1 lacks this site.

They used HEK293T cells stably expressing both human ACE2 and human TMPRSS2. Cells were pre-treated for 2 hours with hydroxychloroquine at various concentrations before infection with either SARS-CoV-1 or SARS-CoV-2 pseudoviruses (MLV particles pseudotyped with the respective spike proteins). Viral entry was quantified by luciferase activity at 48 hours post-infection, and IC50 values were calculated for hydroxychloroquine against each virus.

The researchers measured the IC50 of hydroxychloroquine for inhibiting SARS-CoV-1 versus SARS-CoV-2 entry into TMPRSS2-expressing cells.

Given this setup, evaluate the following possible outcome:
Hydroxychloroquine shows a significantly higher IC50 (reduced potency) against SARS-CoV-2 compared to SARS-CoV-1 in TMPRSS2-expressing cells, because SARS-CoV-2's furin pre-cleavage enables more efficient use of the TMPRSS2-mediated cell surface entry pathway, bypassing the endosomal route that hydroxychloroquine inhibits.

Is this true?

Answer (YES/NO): YES